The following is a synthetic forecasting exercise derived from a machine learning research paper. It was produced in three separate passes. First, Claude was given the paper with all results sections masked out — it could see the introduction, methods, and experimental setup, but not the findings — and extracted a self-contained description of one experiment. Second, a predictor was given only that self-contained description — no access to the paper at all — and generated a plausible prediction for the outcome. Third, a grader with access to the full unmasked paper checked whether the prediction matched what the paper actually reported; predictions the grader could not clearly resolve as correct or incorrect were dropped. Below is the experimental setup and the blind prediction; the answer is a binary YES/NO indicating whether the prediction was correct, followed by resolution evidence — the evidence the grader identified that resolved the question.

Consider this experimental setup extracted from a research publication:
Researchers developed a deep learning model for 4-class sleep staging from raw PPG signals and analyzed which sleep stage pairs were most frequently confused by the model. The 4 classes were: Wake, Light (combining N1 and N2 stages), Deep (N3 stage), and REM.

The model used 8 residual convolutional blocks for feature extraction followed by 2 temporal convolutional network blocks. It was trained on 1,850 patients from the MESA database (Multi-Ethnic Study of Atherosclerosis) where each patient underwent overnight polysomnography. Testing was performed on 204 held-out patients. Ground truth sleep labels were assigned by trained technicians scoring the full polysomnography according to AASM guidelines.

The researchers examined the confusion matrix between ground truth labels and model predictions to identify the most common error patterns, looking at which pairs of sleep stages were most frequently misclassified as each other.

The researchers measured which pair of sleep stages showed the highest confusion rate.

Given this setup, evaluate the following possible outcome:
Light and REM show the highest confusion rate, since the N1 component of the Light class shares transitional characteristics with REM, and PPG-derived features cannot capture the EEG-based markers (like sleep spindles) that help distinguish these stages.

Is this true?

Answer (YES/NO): NO